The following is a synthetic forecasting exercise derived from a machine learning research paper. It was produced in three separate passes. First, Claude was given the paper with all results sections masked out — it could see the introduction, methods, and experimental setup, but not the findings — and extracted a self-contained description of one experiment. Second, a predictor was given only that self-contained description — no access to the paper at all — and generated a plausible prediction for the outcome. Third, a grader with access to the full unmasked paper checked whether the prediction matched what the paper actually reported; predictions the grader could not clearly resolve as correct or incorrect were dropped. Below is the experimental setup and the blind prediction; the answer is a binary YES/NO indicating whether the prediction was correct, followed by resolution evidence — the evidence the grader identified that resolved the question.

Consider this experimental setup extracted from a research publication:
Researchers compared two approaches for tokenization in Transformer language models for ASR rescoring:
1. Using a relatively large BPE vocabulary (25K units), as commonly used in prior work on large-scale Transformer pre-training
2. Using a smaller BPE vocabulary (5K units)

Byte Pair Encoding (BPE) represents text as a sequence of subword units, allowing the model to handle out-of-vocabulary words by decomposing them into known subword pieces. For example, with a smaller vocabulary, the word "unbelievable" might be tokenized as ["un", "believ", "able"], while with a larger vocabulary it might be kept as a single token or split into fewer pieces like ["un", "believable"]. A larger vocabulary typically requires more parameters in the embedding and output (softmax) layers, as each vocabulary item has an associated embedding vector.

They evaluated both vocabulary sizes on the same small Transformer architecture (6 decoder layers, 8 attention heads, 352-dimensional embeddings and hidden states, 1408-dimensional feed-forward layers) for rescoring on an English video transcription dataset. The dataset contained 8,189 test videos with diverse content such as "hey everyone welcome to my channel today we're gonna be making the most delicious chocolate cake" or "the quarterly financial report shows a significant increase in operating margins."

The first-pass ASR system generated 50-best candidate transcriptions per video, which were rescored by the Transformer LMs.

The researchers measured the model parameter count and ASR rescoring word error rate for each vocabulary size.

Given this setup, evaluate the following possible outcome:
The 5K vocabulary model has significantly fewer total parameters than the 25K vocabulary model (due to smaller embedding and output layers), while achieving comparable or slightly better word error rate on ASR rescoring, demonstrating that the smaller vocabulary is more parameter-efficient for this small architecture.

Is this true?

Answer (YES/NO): NO